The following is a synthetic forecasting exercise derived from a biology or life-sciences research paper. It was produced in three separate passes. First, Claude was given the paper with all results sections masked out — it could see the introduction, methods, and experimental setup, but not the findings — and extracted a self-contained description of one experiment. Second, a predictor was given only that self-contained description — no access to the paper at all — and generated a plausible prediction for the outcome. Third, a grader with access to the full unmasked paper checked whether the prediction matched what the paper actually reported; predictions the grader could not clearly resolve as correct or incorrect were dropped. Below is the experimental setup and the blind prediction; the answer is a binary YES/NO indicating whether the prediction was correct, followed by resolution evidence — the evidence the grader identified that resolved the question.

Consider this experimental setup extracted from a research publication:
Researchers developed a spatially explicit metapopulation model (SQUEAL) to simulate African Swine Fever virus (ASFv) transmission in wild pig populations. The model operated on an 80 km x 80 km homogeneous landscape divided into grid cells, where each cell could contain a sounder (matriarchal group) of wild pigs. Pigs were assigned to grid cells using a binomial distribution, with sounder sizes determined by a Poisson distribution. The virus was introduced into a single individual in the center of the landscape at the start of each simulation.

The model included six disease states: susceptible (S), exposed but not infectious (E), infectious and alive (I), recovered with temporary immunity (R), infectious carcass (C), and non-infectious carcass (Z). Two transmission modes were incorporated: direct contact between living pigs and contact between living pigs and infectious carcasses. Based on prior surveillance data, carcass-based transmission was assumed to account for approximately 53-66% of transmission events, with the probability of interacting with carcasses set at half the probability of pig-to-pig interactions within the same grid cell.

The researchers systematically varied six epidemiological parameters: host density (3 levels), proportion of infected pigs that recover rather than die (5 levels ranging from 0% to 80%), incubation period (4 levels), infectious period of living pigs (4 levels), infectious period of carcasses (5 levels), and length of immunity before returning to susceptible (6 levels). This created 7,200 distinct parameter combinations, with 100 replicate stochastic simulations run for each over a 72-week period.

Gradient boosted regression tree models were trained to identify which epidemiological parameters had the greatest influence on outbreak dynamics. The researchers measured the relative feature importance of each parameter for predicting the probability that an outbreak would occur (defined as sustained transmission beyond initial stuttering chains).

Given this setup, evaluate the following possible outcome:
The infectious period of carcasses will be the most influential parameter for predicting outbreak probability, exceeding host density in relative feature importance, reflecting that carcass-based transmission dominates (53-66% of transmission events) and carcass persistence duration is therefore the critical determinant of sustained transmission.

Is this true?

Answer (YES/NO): NO